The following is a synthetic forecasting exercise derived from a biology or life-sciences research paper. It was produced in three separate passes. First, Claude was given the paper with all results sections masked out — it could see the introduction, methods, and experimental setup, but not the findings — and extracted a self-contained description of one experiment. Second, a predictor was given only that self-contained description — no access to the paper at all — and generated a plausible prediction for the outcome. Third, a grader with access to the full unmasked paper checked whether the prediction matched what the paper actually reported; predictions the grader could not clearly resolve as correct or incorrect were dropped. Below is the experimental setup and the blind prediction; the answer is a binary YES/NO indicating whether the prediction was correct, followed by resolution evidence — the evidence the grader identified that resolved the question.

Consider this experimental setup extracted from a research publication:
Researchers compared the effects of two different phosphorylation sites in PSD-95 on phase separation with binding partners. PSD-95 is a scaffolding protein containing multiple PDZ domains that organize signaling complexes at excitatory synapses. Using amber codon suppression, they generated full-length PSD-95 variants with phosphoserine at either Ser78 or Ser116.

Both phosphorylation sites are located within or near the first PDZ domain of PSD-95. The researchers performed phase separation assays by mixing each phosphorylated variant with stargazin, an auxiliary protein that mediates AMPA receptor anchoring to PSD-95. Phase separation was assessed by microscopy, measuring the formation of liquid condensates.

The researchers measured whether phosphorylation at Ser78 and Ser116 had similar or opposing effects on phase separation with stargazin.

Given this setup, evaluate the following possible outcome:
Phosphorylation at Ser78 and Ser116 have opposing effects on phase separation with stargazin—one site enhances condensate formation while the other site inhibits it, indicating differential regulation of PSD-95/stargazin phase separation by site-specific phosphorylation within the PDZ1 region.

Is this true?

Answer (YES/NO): YES